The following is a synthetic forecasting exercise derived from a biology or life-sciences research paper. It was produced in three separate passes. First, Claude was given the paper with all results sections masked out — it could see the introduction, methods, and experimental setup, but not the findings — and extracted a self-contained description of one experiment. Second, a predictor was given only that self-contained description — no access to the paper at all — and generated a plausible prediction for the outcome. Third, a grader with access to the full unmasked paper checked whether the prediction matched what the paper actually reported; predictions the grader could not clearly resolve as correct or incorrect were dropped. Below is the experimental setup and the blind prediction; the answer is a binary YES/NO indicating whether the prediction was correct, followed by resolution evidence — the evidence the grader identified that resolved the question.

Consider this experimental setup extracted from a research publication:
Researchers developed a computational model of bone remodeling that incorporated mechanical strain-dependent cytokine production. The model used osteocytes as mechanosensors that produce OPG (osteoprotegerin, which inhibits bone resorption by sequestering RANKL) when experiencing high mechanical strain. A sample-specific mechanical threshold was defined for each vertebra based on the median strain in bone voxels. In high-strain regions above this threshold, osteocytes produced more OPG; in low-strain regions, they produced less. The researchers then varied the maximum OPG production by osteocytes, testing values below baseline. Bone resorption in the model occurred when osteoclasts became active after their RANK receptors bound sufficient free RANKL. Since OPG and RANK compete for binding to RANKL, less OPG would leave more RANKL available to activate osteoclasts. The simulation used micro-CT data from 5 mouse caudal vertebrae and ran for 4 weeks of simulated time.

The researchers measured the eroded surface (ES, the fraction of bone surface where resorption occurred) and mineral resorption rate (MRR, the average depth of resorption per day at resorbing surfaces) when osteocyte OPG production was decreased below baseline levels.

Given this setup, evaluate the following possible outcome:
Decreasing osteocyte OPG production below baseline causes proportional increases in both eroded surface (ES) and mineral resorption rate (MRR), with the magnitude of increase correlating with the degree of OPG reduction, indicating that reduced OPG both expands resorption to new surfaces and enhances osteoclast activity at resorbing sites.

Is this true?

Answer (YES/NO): NO